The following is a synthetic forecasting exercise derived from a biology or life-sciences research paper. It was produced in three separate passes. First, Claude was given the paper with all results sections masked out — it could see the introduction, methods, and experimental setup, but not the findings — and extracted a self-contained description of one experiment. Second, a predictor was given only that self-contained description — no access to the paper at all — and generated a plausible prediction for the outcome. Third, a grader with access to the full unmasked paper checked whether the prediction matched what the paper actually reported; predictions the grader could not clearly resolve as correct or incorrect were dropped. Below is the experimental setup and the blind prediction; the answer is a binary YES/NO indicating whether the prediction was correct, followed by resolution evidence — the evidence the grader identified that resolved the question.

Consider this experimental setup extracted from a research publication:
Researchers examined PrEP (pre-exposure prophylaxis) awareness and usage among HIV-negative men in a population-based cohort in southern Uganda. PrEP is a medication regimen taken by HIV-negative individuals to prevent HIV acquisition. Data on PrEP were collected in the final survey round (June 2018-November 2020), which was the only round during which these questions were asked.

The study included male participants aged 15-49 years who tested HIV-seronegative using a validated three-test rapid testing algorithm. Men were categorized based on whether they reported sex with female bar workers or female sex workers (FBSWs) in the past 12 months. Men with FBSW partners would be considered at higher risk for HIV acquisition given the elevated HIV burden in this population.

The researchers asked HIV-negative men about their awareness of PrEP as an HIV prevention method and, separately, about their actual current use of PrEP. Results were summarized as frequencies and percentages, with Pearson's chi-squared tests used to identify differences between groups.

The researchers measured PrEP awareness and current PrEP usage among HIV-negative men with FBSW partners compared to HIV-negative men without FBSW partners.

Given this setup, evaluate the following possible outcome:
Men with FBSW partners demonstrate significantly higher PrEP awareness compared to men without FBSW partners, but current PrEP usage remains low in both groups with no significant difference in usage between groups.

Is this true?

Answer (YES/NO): NO